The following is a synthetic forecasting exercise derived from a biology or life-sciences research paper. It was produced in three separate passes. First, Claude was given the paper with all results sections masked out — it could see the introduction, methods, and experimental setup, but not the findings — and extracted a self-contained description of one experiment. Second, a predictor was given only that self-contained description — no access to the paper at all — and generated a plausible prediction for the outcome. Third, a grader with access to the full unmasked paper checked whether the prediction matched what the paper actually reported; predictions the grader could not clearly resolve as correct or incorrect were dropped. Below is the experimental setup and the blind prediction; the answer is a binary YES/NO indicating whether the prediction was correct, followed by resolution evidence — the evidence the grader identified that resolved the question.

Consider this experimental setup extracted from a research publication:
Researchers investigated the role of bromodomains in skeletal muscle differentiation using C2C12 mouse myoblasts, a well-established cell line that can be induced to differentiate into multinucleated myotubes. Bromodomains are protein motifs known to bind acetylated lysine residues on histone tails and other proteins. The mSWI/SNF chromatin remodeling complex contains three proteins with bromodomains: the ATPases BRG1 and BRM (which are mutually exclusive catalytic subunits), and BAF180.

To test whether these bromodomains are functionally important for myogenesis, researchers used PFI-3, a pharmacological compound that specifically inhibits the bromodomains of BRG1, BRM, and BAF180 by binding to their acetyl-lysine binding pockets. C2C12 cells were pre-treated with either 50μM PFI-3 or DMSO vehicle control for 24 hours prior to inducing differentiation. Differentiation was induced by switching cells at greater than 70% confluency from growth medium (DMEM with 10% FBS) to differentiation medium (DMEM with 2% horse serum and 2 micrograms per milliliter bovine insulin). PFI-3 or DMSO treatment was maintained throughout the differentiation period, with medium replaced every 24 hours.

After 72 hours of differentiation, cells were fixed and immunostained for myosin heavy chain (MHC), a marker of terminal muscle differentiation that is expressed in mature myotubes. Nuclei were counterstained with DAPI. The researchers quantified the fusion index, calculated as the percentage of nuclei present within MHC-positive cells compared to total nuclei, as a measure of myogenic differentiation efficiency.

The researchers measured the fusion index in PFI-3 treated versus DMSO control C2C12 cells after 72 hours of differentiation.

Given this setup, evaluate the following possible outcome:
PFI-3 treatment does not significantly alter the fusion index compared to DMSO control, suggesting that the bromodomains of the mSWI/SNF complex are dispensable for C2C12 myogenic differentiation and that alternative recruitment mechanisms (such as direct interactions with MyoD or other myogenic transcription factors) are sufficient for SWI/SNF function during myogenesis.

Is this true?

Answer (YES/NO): NO